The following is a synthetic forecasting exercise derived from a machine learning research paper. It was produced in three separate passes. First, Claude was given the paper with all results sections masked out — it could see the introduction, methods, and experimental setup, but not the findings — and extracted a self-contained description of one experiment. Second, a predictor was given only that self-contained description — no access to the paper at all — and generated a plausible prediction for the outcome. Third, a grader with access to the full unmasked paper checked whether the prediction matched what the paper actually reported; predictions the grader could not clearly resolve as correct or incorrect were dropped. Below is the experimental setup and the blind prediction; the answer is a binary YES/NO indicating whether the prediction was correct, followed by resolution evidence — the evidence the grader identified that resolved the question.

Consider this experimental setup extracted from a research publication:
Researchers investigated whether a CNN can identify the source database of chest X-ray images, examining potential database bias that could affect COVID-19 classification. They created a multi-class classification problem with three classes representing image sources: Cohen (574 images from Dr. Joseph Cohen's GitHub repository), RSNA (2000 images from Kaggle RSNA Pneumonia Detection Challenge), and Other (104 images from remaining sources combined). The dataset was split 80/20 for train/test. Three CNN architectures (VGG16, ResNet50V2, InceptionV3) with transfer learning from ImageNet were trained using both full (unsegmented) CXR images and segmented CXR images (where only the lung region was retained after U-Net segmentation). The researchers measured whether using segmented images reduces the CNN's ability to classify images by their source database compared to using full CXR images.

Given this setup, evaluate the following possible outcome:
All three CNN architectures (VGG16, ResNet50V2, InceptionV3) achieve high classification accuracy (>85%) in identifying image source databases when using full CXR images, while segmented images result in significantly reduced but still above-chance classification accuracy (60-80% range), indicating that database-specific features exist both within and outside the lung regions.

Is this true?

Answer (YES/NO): YES